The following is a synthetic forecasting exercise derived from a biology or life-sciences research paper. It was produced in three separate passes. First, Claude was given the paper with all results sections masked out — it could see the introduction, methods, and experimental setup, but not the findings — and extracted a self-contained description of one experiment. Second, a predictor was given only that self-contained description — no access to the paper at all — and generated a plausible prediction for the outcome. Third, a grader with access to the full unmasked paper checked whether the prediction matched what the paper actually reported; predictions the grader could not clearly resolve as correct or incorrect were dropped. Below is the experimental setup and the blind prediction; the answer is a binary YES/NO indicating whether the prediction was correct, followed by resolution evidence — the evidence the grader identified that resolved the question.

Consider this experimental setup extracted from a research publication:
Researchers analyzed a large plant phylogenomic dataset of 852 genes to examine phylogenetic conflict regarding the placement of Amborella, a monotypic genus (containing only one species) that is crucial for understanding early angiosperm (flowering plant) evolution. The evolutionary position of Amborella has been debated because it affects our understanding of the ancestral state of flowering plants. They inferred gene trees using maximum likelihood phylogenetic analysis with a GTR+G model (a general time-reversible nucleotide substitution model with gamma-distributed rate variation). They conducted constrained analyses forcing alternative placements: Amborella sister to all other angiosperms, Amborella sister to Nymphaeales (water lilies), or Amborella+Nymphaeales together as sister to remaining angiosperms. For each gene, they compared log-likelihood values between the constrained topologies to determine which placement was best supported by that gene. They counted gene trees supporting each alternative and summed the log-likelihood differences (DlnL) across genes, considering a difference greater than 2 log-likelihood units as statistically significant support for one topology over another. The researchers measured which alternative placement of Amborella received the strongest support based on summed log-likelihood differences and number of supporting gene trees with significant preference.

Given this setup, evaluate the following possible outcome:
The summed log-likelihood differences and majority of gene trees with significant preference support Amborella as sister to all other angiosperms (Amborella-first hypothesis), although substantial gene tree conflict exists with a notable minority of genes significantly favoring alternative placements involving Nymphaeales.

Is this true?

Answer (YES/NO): NO